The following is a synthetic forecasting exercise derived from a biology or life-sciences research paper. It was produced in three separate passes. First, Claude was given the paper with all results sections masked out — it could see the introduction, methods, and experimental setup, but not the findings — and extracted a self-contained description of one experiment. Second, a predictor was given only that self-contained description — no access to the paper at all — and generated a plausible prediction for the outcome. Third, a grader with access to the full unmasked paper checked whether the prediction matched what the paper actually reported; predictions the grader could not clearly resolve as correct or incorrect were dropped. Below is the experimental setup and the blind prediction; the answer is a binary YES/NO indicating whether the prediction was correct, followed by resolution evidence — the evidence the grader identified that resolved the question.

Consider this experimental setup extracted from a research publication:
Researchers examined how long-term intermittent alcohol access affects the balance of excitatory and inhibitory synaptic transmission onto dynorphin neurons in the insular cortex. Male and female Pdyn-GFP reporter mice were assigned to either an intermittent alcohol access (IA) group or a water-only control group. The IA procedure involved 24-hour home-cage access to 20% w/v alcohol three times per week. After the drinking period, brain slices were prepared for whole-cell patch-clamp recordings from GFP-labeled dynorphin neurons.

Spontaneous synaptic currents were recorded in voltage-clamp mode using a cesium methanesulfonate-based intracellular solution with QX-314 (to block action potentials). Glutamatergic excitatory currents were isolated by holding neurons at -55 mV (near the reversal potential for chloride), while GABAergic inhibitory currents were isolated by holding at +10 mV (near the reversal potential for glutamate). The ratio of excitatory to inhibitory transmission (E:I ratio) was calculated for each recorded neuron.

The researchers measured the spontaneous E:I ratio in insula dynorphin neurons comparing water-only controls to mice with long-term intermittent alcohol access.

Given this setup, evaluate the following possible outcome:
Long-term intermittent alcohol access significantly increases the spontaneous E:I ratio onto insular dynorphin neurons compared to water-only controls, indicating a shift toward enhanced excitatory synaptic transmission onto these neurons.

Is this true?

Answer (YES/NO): YES